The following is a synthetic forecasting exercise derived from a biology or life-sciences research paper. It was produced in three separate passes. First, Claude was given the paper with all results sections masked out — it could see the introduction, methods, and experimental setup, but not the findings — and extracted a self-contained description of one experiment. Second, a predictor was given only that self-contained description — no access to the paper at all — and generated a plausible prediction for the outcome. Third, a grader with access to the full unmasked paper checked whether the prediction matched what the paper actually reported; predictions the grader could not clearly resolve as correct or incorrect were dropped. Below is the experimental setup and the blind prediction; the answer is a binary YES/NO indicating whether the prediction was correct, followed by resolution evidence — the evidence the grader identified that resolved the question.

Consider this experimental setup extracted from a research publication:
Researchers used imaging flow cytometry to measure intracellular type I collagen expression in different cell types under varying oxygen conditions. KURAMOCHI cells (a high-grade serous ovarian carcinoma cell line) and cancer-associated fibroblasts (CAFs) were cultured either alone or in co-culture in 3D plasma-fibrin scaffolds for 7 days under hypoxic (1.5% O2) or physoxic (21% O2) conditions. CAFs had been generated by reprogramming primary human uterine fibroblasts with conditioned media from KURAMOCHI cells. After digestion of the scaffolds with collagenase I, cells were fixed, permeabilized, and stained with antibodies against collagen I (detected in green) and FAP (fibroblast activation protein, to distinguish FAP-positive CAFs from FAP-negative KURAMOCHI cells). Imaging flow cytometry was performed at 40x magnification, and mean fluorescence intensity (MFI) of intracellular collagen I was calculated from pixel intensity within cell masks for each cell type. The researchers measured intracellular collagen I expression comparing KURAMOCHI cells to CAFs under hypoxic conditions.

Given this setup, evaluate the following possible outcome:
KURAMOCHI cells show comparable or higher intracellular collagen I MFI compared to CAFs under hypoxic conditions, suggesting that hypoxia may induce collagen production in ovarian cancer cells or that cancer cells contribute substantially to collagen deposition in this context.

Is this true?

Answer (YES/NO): NO